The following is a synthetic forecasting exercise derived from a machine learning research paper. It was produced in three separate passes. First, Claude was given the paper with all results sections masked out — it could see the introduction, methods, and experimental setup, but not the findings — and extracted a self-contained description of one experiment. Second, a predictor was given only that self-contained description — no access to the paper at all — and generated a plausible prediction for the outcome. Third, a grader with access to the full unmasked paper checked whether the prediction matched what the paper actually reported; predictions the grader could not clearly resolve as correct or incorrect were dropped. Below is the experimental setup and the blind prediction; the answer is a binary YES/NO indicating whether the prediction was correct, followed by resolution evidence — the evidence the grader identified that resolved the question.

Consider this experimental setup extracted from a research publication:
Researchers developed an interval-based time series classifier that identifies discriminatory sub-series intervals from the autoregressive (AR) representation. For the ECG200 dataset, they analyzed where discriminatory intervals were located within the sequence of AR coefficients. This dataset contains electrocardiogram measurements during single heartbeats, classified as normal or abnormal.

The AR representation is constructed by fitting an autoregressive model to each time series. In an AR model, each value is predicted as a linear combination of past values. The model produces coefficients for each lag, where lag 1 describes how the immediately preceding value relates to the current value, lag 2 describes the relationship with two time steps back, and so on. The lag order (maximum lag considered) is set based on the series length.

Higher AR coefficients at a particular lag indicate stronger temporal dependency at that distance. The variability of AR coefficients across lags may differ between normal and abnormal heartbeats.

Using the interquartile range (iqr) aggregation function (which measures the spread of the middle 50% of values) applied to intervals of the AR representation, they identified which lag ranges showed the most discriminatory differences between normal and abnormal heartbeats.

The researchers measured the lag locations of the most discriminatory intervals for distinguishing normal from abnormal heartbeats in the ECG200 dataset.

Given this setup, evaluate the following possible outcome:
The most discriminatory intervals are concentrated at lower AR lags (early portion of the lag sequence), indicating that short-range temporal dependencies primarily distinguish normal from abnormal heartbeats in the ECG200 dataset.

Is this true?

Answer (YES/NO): NO